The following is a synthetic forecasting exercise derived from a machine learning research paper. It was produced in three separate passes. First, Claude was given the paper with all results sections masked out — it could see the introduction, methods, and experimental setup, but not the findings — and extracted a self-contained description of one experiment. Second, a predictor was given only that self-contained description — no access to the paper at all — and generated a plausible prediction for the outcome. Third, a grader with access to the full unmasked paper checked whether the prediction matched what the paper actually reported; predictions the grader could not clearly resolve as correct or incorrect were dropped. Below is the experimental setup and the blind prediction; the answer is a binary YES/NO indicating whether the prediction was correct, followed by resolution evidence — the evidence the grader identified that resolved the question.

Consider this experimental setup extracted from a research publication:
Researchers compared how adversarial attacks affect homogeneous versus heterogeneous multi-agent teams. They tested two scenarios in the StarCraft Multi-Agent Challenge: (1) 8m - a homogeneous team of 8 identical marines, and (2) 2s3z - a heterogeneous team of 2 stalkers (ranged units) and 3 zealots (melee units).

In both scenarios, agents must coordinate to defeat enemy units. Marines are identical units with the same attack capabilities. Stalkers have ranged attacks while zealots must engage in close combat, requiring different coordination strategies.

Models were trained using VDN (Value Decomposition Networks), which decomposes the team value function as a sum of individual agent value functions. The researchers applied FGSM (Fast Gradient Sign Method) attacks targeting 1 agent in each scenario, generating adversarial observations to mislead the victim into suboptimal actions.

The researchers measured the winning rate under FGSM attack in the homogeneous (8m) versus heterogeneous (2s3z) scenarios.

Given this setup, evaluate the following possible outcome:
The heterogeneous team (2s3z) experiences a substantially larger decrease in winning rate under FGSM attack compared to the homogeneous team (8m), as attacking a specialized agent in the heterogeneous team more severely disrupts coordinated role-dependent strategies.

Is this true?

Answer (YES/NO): YES